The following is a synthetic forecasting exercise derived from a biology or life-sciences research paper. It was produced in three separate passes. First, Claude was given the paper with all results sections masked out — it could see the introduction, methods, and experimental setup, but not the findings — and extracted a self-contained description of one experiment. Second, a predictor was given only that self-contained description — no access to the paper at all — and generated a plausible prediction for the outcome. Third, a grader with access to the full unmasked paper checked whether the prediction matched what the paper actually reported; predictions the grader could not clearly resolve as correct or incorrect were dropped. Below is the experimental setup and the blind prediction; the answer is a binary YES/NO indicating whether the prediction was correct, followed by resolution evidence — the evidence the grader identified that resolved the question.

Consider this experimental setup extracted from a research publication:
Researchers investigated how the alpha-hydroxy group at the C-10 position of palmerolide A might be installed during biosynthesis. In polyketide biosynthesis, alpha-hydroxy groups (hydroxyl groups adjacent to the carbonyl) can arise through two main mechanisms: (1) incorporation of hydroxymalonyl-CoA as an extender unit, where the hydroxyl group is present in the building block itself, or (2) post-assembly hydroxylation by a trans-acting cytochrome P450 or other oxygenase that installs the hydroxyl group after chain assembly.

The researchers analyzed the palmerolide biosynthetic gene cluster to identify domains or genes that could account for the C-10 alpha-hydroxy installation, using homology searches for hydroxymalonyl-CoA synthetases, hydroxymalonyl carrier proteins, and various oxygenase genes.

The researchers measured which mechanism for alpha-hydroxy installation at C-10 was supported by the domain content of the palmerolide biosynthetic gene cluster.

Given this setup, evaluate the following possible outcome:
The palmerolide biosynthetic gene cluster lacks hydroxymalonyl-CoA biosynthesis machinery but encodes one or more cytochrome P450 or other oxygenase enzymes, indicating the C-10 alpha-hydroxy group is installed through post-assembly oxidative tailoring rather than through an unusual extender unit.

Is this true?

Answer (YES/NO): YES